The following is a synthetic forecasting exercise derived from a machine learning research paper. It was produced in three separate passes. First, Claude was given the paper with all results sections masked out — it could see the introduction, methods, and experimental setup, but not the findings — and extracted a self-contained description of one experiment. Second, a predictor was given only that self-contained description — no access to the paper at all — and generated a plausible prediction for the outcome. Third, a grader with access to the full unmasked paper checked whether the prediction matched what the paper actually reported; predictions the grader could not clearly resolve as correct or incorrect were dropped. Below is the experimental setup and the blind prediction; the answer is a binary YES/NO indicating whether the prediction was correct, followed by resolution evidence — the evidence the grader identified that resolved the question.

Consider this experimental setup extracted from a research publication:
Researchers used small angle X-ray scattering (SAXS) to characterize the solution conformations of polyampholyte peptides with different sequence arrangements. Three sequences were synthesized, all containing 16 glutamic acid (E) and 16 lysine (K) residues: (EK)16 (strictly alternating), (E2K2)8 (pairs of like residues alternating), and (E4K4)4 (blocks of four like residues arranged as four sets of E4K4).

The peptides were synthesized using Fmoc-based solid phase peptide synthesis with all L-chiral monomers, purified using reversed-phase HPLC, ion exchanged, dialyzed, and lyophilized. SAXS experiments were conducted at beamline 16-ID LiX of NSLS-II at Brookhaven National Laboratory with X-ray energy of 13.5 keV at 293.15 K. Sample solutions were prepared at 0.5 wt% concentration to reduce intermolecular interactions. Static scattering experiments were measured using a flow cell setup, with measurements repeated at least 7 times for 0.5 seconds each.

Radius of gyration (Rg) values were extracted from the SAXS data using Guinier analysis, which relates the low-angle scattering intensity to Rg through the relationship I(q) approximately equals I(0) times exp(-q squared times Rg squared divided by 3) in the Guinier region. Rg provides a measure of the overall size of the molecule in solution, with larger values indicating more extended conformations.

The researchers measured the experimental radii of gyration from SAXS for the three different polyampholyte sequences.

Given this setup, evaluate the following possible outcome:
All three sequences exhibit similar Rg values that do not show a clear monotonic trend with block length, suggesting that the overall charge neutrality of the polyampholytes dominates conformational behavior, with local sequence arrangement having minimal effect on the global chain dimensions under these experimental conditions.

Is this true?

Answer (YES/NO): NO